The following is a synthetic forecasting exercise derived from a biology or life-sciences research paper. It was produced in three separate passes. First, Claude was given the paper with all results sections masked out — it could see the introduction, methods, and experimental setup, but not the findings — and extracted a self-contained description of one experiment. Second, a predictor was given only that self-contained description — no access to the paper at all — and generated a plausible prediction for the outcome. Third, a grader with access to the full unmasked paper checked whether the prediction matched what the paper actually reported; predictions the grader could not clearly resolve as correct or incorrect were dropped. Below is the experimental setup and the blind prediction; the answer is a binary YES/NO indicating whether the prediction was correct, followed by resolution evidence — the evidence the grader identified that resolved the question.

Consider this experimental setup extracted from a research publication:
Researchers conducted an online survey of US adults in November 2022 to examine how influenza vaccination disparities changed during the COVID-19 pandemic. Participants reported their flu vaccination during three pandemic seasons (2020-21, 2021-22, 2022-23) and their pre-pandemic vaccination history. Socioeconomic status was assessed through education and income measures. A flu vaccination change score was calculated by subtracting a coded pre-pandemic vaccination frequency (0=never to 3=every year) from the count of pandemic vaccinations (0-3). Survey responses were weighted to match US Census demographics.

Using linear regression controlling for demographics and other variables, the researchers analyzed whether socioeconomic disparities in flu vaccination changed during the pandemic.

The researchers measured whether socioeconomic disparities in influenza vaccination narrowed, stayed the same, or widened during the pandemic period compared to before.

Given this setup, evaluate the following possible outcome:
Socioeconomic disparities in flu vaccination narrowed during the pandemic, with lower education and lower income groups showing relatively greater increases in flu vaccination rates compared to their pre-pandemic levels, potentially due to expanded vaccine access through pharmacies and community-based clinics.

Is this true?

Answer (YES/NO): NO